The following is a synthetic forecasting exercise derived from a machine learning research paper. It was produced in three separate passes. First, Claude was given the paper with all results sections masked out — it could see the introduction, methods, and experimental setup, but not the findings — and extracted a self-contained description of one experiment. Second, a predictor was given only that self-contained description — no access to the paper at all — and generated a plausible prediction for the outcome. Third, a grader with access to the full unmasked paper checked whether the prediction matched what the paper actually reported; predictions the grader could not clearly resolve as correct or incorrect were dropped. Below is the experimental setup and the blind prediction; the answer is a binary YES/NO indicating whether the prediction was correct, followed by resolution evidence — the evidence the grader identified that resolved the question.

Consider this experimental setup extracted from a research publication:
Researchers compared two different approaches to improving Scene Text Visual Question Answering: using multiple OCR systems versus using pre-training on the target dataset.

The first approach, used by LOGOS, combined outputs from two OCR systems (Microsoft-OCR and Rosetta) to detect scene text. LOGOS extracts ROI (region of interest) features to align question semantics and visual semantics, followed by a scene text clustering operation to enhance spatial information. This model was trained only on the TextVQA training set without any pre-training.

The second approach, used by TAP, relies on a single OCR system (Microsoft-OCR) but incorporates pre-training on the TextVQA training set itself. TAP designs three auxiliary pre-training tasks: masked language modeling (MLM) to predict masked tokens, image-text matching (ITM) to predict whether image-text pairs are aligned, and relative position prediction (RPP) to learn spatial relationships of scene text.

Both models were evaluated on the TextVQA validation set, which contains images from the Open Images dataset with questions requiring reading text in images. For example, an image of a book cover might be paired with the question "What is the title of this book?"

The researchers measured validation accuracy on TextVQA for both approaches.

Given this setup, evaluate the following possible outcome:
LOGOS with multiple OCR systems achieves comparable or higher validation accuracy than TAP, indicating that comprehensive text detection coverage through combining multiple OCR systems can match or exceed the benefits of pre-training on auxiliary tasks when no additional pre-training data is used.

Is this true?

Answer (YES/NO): YES